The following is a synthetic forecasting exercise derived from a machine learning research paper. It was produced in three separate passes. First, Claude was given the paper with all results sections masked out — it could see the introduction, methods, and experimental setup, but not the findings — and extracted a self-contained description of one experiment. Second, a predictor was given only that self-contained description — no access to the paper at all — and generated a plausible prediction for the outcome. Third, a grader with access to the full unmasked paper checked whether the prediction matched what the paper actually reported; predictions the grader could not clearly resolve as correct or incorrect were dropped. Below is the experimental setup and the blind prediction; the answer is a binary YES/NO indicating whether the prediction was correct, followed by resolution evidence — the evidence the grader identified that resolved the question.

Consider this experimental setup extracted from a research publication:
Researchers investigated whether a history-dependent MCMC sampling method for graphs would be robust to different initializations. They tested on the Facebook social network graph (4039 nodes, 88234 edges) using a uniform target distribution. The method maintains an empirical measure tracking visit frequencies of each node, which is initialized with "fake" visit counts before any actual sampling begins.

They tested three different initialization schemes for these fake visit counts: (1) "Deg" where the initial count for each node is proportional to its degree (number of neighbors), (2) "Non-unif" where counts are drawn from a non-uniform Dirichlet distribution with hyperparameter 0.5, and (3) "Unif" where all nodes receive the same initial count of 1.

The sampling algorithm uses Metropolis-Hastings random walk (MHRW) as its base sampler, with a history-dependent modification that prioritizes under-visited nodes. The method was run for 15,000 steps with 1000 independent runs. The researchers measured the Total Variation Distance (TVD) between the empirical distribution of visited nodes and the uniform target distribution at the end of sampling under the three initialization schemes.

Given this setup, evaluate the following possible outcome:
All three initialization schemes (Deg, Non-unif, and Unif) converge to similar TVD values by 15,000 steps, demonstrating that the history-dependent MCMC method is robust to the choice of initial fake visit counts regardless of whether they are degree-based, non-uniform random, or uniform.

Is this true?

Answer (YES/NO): YES